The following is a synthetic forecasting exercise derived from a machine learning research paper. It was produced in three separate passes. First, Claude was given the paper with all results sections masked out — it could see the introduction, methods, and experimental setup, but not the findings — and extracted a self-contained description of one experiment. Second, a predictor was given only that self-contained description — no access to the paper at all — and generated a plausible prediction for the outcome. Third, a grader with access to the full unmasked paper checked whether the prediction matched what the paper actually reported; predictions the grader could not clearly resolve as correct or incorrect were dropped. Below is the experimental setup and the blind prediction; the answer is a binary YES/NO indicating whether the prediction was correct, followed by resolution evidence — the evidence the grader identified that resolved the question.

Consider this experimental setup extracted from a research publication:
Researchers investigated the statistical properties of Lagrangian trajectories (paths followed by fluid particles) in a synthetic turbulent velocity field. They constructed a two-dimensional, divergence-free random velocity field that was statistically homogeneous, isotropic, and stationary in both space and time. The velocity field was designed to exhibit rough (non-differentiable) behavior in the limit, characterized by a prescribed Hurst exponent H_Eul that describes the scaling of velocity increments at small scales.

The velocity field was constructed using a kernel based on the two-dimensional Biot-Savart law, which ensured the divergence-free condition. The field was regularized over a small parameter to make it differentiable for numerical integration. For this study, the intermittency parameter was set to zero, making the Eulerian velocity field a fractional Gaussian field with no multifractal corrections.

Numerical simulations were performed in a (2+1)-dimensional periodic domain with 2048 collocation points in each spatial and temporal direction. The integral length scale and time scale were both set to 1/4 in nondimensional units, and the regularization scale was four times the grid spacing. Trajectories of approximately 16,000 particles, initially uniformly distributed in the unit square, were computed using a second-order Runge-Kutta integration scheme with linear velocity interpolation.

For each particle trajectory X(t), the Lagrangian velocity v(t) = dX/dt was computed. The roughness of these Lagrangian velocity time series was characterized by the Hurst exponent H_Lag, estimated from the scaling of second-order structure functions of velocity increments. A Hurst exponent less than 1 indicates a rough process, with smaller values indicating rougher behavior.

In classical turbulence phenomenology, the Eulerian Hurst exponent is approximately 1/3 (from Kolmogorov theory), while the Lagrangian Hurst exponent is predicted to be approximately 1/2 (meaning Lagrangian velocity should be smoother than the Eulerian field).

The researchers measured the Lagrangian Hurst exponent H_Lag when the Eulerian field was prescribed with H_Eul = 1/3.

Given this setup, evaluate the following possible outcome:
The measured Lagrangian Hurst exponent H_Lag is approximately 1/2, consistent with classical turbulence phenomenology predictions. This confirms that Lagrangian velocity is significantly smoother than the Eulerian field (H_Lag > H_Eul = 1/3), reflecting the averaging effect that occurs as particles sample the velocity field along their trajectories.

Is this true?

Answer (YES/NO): NO